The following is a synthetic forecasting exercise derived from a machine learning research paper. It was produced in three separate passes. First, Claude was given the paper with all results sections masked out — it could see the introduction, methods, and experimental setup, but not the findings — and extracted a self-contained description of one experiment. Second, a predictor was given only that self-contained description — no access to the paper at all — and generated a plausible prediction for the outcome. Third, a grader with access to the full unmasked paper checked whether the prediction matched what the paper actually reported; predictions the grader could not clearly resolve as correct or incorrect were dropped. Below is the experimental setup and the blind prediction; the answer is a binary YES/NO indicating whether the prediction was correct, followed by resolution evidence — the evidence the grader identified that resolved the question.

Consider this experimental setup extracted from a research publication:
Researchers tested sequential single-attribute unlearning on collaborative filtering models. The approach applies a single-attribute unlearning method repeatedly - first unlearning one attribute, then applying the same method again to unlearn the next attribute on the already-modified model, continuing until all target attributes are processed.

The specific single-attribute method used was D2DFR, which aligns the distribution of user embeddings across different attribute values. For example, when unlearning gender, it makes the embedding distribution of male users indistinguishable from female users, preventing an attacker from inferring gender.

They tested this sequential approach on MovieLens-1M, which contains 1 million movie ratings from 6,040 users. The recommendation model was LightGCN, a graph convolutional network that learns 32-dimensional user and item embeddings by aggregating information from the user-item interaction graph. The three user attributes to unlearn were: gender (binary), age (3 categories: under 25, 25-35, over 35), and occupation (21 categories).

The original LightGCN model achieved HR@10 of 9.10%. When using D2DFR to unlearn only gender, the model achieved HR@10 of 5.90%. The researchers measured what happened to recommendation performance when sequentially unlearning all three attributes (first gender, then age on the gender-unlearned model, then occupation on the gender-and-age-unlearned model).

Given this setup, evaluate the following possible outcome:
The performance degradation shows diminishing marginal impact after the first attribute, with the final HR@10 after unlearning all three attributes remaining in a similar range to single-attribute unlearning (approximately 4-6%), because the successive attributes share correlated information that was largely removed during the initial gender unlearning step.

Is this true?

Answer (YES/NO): YES